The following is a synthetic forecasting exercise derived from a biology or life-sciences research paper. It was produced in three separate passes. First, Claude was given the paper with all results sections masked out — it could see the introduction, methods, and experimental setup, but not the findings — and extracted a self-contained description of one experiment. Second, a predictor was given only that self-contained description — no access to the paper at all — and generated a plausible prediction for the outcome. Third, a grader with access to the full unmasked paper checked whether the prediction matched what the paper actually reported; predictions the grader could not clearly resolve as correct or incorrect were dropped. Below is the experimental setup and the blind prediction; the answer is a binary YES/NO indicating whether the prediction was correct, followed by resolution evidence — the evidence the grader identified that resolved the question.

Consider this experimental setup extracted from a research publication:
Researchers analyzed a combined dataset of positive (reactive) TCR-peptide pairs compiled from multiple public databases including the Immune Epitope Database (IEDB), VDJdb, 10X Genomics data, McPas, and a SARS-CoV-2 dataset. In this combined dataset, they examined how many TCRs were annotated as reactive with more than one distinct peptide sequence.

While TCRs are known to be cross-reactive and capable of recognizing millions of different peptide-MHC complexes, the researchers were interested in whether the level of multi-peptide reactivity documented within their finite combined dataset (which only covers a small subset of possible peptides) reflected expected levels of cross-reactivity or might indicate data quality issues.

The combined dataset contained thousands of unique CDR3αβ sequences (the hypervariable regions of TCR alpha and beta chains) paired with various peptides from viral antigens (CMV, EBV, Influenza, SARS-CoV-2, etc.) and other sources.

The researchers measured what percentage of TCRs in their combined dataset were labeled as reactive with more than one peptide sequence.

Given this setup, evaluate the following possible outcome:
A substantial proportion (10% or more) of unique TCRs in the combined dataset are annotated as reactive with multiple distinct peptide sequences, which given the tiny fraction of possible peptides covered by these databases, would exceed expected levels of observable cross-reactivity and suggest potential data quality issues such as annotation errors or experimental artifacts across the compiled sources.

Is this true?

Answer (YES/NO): NO